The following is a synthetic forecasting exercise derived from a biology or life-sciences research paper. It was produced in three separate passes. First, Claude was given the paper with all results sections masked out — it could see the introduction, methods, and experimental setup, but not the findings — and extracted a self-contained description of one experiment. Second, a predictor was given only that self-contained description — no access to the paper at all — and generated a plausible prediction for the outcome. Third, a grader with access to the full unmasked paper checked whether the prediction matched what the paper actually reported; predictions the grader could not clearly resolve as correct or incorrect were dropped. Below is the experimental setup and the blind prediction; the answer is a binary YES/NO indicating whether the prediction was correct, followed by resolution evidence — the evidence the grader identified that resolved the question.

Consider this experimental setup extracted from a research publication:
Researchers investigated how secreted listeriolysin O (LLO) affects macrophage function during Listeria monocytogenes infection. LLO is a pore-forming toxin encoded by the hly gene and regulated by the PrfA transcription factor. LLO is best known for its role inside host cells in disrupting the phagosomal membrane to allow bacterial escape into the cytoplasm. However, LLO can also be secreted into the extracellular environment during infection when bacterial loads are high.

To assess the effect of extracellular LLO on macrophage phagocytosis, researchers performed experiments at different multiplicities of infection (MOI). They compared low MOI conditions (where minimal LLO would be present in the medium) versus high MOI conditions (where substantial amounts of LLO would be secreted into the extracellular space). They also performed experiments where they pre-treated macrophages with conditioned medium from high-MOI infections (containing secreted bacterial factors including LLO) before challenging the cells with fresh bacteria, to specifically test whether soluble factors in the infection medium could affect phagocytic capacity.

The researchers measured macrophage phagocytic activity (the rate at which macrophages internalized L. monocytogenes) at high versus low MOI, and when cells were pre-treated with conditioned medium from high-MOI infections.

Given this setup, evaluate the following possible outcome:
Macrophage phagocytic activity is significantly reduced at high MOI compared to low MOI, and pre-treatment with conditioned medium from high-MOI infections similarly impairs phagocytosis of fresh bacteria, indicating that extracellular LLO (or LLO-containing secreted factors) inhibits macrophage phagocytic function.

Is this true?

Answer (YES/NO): YES